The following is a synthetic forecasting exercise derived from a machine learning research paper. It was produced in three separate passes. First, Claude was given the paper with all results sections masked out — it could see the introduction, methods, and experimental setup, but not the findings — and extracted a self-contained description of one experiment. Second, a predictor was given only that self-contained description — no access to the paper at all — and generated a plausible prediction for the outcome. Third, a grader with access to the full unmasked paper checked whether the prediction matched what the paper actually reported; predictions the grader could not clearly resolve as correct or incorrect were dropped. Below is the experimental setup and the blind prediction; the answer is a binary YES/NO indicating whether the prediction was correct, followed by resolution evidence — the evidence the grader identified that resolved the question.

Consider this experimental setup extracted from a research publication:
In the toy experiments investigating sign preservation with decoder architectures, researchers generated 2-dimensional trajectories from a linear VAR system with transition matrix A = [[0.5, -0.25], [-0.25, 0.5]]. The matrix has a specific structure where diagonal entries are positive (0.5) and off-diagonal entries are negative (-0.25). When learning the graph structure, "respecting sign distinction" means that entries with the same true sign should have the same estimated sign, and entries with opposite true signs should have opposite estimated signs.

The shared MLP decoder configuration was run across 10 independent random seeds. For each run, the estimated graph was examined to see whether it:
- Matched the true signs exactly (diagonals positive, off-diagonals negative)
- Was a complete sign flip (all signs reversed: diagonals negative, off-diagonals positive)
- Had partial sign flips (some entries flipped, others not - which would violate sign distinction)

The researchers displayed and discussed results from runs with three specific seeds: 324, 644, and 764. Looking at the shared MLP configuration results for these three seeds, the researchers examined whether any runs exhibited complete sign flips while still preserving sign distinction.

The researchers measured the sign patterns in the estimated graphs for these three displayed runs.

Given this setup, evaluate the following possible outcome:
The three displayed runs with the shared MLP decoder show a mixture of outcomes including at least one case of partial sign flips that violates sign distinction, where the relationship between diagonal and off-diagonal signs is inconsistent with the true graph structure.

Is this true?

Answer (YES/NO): NO